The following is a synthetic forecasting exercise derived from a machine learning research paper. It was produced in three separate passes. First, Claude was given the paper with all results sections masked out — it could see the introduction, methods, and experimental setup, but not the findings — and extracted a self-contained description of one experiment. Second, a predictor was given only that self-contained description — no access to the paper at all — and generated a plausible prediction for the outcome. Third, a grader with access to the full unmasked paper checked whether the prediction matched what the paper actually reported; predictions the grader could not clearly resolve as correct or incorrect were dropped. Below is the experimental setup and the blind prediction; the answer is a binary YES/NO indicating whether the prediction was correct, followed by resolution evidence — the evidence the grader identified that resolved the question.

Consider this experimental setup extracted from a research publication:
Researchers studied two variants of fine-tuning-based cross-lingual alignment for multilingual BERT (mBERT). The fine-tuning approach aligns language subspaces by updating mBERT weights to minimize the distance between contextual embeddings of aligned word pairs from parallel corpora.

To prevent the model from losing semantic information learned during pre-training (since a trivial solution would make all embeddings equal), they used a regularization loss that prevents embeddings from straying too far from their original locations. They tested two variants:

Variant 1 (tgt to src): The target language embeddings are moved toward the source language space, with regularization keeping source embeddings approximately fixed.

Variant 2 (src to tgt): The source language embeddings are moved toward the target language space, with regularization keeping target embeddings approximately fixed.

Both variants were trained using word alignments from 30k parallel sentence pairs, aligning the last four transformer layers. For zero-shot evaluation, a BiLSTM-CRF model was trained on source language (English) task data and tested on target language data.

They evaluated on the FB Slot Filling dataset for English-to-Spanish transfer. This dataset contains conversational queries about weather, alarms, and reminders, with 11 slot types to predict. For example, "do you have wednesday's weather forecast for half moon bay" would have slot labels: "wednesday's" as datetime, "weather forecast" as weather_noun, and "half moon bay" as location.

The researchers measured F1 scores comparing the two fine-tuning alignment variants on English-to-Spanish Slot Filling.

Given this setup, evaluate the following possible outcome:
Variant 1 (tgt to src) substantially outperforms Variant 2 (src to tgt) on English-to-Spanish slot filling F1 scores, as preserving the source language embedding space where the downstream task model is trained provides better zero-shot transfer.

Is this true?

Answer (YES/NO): NO